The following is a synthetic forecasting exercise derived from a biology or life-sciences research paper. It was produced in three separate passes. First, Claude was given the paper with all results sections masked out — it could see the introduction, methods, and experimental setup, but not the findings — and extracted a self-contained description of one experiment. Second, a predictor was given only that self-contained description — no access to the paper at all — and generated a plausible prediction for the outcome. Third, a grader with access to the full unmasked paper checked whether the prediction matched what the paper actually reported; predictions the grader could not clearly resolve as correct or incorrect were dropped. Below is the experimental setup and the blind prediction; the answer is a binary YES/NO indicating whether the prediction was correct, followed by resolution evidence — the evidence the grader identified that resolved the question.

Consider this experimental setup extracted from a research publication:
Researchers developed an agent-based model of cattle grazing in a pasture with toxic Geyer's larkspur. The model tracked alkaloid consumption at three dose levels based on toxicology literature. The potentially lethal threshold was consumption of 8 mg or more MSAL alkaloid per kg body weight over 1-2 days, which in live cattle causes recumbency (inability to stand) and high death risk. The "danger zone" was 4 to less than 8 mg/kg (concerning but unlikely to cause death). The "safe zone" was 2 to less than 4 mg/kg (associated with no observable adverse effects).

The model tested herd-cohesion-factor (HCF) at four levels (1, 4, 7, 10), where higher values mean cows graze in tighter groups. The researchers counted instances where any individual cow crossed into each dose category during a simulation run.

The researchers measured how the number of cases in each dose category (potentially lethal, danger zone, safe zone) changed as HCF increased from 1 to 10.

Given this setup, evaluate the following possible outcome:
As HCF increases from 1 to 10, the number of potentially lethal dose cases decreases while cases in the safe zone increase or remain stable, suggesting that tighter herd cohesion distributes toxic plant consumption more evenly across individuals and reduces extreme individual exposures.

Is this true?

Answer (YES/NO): YES